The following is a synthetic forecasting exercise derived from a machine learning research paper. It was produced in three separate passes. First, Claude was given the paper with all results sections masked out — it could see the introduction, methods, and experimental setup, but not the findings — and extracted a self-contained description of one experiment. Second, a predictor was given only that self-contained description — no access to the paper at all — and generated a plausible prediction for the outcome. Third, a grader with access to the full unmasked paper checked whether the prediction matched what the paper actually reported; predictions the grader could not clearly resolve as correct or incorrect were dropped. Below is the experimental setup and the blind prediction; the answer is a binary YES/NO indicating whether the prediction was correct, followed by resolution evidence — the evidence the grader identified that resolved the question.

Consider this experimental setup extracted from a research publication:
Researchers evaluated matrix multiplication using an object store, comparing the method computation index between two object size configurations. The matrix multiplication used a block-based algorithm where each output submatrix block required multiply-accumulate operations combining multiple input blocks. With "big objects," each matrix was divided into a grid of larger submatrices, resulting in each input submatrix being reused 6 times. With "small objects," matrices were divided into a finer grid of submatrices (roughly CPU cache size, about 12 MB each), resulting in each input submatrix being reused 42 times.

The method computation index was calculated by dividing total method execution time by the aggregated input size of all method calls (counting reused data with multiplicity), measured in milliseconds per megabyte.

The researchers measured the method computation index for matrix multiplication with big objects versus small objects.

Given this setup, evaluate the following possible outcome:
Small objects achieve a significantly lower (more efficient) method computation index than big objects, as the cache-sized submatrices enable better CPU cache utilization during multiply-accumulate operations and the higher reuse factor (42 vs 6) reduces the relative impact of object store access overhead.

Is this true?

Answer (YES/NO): NO